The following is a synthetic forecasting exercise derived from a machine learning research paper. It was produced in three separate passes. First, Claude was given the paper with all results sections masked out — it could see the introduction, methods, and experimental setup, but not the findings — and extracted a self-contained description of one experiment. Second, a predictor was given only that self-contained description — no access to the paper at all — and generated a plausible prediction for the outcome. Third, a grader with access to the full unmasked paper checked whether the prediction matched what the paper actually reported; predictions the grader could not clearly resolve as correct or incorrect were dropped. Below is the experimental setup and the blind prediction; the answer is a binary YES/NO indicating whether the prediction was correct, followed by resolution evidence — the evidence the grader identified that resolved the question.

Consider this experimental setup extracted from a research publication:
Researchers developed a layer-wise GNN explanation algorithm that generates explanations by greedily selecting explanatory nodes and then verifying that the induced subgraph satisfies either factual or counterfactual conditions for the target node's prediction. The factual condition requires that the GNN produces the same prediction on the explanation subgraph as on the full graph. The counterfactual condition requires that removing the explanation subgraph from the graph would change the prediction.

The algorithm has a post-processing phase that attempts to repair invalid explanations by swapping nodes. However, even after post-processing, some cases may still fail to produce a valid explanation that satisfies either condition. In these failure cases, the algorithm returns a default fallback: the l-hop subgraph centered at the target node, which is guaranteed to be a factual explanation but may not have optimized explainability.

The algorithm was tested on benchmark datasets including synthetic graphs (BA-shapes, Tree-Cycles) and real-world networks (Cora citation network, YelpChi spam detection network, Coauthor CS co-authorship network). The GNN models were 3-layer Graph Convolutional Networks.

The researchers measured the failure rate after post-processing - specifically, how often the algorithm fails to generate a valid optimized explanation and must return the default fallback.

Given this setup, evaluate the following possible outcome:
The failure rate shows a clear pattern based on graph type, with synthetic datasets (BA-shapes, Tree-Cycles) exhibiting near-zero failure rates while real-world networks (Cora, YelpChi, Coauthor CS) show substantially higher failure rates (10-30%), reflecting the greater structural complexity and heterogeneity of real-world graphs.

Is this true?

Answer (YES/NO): NO